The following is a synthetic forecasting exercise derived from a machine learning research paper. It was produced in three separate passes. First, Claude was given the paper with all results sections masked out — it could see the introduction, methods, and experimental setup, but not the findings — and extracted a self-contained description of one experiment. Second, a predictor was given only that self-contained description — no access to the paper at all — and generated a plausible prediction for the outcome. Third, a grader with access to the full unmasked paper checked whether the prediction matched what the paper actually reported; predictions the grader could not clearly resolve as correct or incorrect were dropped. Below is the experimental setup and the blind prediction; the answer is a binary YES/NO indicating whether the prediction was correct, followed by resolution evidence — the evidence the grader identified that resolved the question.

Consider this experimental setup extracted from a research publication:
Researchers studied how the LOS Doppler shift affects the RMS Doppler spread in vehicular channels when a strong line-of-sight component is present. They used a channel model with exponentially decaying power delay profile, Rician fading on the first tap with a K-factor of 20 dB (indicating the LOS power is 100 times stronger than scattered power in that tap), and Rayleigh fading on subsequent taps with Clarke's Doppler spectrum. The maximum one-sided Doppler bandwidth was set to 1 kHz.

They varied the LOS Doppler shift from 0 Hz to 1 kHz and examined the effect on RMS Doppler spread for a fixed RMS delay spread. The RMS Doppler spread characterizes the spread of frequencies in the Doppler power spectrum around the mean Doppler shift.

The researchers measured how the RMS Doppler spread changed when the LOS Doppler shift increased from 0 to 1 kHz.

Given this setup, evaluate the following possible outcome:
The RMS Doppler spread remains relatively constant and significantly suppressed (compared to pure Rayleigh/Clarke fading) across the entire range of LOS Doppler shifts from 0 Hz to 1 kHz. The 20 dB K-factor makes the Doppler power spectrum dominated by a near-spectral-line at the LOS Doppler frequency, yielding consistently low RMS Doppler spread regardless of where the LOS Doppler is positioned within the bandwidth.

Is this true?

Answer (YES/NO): NO